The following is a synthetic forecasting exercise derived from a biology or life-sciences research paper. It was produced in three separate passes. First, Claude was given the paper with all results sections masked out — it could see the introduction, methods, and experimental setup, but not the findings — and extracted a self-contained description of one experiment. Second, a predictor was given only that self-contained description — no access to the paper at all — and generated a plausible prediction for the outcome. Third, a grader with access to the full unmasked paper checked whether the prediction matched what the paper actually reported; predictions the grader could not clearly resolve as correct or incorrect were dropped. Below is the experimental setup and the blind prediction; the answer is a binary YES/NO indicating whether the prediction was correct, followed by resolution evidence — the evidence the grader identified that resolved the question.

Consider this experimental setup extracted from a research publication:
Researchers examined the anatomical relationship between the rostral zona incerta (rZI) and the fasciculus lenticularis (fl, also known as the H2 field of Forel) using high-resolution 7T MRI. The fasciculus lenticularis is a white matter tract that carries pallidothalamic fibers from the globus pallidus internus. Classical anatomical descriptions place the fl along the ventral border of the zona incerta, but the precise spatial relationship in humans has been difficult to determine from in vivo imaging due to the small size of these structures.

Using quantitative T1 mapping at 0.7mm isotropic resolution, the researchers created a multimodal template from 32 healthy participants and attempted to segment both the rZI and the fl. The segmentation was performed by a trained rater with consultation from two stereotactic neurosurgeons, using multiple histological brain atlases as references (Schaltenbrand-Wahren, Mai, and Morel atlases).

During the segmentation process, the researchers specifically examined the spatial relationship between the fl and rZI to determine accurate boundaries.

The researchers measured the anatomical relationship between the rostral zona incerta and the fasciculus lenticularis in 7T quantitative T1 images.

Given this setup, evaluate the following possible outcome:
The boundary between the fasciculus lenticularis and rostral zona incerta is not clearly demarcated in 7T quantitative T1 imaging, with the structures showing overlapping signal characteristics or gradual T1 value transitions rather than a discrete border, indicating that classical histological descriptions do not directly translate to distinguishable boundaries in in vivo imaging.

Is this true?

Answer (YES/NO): NO